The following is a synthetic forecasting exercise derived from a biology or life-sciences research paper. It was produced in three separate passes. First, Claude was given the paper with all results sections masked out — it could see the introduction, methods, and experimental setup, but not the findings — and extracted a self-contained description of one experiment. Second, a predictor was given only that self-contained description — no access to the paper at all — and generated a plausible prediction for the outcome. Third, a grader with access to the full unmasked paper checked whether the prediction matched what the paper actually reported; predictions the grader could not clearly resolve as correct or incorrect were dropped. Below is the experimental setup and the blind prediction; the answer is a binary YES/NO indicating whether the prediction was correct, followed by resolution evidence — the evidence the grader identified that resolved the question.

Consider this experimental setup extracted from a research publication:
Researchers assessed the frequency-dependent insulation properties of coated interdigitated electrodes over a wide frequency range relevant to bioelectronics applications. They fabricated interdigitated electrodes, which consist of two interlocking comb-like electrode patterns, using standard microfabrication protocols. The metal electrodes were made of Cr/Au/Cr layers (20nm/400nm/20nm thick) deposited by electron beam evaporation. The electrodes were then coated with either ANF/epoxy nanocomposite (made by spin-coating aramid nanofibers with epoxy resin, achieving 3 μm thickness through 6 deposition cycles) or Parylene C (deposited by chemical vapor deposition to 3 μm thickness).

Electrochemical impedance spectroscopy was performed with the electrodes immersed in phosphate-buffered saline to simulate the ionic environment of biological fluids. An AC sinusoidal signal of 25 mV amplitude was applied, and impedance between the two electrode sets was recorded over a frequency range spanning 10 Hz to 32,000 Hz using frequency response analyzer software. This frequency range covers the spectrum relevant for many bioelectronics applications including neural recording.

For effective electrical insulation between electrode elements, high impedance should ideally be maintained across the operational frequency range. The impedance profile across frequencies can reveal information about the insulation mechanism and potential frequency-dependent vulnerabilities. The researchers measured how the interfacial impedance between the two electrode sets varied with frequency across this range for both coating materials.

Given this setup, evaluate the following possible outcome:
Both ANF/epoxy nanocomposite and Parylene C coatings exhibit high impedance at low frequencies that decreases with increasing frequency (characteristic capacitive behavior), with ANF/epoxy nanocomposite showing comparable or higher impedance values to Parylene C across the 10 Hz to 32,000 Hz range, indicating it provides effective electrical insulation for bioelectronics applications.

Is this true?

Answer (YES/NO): YES